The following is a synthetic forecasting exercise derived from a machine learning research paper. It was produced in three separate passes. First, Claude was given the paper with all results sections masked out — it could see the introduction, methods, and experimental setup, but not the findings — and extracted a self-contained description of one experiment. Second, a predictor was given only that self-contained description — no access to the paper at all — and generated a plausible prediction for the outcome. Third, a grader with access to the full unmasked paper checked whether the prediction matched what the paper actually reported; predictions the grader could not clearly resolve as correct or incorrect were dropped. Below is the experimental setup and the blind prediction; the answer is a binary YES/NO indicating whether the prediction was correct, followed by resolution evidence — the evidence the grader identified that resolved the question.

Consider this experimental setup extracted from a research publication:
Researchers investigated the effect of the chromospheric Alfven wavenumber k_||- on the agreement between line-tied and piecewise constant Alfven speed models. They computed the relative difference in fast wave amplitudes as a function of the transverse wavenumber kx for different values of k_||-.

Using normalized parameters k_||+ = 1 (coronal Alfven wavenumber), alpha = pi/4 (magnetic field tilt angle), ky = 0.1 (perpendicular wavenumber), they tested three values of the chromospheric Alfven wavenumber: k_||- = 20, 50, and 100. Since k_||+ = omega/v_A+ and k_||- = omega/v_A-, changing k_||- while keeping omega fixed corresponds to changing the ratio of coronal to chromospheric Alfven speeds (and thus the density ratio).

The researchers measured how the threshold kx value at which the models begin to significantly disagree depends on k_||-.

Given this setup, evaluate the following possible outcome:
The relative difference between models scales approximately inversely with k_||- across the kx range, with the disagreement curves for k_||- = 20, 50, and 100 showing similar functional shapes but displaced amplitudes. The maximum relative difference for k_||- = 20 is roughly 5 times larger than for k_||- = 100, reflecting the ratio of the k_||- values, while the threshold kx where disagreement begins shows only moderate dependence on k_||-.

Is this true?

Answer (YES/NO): NO